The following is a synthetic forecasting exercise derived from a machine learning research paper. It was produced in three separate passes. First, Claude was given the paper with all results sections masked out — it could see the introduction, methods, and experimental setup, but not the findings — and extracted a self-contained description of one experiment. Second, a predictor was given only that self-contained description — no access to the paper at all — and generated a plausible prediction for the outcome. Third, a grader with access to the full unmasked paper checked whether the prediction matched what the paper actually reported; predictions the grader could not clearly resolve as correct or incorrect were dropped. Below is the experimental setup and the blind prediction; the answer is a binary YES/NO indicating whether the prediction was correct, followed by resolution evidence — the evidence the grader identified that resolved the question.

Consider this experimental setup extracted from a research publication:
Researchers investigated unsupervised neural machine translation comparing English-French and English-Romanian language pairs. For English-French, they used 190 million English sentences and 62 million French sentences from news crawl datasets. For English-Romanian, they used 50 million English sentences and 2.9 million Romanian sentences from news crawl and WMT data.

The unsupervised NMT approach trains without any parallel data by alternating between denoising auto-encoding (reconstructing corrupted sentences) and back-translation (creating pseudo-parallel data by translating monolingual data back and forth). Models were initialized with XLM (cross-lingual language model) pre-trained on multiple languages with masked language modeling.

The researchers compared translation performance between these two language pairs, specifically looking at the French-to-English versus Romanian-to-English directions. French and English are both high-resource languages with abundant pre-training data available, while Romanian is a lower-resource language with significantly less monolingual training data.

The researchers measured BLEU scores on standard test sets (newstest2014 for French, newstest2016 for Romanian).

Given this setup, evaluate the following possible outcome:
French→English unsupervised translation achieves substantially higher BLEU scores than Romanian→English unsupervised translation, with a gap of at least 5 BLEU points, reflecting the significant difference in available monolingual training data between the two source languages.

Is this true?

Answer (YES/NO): NO